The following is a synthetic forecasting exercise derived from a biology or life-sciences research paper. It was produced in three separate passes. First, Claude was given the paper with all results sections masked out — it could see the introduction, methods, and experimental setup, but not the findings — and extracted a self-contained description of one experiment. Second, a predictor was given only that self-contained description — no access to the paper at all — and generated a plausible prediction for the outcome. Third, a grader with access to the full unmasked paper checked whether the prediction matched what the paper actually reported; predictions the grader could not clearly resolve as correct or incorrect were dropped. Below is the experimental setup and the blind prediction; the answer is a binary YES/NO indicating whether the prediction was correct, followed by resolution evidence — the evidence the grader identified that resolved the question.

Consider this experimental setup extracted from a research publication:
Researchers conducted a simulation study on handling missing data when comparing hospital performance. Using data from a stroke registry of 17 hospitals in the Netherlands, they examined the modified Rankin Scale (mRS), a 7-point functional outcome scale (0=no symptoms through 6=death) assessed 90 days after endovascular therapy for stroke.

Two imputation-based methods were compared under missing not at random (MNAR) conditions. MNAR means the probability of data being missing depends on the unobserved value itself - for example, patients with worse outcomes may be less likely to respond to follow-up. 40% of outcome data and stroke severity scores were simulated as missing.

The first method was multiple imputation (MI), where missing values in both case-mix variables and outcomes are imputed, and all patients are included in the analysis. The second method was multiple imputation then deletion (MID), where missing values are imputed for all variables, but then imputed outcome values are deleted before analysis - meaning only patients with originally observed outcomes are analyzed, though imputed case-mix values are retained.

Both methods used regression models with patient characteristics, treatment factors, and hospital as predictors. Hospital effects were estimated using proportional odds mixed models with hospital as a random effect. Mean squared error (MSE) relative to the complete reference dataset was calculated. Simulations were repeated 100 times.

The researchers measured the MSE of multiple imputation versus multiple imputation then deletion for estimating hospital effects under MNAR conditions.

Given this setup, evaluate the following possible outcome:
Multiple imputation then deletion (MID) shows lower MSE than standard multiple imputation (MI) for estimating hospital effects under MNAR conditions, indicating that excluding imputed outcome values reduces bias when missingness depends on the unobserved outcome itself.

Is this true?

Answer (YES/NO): YES